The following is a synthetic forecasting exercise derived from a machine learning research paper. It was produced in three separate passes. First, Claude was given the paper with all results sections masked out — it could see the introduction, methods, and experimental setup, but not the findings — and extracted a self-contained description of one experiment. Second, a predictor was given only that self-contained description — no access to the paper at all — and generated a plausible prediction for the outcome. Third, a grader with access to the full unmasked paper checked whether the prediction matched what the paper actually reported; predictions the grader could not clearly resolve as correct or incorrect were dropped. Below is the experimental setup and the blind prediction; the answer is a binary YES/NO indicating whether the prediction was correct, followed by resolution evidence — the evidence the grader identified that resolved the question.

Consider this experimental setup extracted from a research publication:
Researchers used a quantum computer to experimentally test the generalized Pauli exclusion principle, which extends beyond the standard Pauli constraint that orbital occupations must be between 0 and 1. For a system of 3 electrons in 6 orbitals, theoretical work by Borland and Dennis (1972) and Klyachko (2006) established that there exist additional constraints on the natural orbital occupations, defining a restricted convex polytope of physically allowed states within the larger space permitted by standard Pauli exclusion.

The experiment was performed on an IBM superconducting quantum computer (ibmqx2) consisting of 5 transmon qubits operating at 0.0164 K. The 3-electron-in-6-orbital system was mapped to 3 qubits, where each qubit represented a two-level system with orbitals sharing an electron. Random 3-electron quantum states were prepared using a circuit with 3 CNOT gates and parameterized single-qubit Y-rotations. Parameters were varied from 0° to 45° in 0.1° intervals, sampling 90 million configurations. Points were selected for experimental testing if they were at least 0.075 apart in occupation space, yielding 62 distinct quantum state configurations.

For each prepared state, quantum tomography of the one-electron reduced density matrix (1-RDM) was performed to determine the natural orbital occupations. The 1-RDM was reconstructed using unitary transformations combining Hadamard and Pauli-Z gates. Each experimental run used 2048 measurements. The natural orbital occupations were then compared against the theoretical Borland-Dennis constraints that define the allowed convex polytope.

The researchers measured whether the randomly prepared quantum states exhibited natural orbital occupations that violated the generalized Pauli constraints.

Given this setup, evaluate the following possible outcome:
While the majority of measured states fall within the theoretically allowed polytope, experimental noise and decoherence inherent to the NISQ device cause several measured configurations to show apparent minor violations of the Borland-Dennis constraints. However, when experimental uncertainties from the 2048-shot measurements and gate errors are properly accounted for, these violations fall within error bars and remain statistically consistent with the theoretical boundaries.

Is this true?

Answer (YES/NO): NO